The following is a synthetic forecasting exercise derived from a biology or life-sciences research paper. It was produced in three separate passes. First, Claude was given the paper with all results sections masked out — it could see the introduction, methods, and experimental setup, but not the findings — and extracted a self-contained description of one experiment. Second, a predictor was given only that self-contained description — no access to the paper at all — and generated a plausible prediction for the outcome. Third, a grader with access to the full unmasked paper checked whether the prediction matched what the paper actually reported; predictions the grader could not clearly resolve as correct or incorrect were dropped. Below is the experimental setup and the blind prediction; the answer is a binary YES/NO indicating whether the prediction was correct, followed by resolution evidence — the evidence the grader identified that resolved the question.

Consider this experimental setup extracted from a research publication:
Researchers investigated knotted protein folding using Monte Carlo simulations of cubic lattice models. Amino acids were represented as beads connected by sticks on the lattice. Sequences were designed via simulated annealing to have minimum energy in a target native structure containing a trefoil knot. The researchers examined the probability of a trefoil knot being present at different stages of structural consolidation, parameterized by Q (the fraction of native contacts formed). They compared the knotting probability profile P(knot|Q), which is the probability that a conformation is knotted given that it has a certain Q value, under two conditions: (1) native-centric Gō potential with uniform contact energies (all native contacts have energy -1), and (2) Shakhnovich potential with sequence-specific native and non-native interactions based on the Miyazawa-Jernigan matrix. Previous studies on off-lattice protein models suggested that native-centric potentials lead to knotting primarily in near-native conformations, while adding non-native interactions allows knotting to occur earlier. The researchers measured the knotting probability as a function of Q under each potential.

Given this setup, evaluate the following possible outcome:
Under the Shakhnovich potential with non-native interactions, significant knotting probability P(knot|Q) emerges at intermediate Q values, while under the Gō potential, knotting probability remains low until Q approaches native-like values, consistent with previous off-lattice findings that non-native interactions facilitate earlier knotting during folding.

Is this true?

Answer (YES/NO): NO